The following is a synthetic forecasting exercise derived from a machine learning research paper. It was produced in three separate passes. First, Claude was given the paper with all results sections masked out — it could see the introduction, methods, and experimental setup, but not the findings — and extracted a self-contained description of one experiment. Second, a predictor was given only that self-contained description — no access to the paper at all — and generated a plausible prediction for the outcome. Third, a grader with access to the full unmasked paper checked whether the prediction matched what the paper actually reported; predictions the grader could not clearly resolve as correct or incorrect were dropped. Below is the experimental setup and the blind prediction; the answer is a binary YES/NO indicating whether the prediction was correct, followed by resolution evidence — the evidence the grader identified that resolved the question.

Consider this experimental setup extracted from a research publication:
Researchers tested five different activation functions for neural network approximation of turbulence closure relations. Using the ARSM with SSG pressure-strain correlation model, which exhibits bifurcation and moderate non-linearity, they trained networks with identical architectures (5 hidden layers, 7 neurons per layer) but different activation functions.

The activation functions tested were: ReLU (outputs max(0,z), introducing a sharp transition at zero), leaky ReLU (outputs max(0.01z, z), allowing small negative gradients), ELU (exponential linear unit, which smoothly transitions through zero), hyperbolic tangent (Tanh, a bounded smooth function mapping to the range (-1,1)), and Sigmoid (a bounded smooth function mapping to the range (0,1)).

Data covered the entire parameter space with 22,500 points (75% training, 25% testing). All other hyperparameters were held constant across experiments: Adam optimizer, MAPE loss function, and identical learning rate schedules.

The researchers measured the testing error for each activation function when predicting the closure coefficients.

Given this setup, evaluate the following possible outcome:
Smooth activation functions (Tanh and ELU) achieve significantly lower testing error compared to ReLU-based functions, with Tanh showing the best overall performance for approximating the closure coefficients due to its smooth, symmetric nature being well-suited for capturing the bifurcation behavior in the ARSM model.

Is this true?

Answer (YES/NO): NO